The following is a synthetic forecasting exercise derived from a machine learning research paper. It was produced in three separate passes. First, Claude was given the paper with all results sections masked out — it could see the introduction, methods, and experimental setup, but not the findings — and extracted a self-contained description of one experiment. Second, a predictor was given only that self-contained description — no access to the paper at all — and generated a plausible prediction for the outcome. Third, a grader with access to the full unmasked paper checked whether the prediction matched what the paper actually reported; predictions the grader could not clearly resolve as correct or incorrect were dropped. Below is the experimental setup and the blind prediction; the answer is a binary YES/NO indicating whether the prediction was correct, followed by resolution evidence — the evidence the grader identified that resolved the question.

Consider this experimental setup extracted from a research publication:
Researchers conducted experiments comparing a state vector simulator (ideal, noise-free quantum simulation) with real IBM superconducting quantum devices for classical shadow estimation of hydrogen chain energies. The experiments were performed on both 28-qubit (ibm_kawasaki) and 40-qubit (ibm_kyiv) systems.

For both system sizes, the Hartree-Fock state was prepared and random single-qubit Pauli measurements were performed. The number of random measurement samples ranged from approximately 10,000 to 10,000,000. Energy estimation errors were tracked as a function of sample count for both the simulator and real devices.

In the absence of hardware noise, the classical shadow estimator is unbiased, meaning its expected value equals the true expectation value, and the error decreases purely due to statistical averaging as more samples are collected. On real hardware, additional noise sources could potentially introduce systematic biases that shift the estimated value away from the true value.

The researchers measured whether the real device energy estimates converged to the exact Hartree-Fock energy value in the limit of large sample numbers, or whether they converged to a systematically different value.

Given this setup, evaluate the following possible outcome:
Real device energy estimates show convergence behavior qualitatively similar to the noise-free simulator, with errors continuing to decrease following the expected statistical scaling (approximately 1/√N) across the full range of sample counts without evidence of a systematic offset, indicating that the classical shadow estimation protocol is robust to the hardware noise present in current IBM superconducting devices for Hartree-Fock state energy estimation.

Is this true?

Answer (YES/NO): NO